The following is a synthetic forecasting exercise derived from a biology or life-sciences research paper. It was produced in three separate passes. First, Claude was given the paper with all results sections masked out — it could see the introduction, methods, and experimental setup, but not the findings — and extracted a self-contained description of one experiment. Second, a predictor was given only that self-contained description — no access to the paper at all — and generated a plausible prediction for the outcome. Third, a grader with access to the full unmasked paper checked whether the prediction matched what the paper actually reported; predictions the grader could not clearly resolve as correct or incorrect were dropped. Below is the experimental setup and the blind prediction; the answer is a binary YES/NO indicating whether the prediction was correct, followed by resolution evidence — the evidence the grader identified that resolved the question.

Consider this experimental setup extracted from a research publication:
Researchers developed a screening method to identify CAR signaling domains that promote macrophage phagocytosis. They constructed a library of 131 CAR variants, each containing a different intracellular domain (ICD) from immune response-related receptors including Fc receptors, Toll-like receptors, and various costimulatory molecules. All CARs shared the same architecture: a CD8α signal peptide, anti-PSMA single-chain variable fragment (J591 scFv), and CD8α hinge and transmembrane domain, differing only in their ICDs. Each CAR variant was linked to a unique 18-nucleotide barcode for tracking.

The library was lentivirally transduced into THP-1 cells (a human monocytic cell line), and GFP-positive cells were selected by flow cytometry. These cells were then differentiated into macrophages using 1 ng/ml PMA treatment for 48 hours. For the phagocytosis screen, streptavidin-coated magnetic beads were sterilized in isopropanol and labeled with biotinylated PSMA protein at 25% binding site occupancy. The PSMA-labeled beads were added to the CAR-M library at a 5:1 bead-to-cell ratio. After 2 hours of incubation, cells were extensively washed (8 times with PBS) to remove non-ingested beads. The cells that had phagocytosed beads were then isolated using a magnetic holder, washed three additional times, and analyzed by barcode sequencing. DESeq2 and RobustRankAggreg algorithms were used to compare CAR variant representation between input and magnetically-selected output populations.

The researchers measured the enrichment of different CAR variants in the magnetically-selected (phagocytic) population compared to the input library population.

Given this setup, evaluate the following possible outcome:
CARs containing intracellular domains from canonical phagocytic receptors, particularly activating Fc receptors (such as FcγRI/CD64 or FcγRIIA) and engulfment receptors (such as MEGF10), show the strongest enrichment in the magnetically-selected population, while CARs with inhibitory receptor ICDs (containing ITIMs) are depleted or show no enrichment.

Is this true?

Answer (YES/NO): NO